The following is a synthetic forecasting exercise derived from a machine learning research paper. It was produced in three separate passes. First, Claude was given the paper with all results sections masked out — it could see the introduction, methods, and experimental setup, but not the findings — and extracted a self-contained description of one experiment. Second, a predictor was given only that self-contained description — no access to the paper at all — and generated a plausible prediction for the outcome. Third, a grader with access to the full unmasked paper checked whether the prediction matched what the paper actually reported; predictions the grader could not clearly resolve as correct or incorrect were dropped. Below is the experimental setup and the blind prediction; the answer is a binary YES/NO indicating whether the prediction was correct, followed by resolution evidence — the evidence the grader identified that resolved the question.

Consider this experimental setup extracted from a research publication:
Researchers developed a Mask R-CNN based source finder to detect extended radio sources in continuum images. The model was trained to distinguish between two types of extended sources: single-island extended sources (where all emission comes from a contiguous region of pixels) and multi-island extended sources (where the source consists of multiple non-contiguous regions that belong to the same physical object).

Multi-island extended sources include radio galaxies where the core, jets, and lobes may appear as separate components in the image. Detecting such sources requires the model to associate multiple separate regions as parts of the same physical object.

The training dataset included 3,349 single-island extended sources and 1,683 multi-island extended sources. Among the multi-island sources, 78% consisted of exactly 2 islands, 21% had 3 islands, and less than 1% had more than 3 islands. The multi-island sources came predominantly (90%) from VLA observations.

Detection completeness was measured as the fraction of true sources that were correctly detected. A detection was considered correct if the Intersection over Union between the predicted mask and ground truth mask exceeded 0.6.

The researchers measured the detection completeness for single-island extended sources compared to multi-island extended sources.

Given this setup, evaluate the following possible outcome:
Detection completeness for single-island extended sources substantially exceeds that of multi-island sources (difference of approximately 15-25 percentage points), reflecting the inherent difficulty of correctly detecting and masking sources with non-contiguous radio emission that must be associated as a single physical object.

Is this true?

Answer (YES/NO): NO